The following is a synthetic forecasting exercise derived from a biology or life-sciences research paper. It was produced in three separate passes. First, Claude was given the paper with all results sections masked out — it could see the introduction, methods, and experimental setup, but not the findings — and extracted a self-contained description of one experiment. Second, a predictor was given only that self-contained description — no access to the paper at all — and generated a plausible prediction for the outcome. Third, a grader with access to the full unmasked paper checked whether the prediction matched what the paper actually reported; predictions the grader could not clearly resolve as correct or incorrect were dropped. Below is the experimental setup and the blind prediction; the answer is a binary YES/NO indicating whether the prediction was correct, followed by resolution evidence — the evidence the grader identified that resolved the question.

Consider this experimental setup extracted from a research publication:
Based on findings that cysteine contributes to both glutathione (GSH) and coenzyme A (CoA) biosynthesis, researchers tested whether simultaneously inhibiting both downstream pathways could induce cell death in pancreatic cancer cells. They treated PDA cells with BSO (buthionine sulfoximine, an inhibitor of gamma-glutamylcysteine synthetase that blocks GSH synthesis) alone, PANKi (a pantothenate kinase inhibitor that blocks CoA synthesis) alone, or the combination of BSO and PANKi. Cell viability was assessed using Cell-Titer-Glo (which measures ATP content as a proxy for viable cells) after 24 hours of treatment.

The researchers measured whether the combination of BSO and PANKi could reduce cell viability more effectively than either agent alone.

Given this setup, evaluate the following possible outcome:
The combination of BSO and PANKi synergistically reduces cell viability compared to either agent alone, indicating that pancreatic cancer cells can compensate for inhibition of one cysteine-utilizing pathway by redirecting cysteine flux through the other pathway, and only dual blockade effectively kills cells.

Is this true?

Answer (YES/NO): YES